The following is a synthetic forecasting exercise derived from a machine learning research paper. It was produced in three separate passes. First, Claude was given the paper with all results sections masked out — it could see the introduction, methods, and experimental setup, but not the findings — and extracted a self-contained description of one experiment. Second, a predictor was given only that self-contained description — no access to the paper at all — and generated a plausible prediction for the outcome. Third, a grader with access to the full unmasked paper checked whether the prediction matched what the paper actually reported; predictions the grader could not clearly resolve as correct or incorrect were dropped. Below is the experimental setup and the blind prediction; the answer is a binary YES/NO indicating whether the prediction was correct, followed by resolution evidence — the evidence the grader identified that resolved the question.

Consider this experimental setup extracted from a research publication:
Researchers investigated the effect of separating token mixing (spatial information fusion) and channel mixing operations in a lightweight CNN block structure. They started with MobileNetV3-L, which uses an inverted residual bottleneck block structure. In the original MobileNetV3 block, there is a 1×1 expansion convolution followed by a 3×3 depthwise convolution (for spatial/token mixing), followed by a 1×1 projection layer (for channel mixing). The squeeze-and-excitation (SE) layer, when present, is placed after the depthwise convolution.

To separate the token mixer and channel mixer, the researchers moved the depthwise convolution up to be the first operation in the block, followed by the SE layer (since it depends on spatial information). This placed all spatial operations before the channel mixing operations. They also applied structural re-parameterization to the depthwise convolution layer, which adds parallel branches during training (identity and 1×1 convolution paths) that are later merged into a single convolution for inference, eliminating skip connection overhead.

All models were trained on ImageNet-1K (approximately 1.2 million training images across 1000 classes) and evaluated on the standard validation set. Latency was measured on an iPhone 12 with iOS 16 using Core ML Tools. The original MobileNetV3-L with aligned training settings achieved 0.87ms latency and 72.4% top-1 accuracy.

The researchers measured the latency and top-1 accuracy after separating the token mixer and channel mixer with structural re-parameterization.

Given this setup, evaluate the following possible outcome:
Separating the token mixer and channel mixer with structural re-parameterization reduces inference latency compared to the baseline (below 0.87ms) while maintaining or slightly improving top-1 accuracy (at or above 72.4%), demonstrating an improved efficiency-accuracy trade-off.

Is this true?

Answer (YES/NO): NO